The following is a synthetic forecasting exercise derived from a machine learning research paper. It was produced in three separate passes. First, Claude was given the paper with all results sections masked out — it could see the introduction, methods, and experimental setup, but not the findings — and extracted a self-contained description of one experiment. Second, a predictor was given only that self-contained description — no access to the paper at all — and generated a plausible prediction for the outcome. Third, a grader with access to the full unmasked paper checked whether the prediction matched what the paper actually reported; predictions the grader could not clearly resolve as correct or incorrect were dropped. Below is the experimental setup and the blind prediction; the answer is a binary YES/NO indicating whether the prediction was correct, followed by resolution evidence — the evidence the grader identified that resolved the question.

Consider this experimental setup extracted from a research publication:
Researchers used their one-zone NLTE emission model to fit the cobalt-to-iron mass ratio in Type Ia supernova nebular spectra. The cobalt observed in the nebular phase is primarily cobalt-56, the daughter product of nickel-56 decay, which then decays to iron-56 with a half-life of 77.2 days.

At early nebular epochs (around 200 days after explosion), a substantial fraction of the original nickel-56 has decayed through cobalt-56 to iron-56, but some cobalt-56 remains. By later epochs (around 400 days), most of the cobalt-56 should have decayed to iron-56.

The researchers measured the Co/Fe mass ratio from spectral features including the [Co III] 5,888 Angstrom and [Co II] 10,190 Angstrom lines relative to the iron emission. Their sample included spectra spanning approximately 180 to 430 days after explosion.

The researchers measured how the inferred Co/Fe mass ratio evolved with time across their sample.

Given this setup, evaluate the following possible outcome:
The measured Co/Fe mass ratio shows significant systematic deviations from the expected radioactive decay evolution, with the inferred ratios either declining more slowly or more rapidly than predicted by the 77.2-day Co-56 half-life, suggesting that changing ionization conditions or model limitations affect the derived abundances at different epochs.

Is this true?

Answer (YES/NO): NO